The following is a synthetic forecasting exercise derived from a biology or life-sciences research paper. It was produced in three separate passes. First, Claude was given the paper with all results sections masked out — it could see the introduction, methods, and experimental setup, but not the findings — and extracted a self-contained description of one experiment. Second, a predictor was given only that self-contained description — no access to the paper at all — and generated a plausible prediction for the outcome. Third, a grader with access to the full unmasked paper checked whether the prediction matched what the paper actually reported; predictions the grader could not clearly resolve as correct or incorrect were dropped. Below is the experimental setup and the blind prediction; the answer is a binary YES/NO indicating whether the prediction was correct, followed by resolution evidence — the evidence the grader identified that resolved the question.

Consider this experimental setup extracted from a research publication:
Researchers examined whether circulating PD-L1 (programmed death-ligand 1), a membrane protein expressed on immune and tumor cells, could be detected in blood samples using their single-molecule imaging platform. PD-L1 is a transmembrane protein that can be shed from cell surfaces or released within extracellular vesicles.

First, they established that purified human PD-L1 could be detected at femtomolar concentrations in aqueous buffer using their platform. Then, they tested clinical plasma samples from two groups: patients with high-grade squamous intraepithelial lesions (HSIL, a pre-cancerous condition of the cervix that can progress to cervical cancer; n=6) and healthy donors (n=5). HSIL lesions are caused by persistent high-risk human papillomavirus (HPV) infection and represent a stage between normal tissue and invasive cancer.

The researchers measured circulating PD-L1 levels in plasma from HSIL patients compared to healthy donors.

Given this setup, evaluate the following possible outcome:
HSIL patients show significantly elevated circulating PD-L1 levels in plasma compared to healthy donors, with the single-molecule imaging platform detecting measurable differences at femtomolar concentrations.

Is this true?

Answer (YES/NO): YES